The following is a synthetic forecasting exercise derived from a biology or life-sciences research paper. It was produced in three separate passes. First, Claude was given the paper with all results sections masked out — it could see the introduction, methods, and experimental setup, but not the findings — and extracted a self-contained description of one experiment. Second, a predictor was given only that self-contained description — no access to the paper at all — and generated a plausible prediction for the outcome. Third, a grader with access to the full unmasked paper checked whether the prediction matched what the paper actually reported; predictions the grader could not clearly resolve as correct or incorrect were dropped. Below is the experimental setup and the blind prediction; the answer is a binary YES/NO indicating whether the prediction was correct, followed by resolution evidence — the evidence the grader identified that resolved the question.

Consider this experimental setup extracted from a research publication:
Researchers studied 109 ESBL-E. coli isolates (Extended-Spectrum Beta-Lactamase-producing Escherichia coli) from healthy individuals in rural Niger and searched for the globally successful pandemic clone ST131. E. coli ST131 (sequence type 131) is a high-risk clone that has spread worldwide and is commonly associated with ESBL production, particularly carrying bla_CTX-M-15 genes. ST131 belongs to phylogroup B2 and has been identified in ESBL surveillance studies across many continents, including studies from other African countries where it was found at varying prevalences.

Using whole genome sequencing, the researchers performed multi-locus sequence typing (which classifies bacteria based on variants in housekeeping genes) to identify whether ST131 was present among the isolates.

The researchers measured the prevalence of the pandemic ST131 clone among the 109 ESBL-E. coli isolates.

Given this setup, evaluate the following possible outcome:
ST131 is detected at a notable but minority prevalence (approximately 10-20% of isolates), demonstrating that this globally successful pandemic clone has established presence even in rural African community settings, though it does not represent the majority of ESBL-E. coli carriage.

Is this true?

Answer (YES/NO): NO